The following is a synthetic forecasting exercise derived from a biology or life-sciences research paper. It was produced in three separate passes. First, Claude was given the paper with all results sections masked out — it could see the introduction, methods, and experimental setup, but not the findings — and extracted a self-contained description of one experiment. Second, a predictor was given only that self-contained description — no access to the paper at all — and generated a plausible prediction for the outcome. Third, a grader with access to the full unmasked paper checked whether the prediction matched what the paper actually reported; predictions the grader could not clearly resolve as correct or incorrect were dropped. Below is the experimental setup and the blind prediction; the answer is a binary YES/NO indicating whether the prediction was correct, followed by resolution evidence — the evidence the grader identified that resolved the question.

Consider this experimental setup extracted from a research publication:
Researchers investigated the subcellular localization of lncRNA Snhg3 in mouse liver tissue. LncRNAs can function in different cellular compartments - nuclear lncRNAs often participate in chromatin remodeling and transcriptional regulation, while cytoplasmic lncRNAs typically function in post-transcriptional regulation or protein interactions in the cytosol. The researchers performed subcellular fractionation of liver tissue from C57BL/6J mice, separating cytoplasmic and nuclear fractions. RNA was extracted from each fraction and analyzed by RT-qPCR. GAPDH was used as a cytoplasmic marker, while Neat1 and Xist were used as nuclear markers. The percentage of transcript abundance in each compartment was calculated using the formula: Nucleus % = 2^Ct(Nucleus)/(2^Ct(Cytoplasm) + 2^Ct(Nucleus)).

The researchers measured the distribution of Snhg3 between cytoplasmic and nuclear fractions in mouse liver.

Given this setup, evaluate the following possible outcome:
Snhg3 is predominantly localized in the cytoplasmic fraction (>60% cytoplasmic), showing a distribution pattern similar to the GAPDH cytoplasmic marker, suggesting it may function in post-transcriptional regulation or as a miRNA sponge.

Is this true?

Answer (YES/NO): NO